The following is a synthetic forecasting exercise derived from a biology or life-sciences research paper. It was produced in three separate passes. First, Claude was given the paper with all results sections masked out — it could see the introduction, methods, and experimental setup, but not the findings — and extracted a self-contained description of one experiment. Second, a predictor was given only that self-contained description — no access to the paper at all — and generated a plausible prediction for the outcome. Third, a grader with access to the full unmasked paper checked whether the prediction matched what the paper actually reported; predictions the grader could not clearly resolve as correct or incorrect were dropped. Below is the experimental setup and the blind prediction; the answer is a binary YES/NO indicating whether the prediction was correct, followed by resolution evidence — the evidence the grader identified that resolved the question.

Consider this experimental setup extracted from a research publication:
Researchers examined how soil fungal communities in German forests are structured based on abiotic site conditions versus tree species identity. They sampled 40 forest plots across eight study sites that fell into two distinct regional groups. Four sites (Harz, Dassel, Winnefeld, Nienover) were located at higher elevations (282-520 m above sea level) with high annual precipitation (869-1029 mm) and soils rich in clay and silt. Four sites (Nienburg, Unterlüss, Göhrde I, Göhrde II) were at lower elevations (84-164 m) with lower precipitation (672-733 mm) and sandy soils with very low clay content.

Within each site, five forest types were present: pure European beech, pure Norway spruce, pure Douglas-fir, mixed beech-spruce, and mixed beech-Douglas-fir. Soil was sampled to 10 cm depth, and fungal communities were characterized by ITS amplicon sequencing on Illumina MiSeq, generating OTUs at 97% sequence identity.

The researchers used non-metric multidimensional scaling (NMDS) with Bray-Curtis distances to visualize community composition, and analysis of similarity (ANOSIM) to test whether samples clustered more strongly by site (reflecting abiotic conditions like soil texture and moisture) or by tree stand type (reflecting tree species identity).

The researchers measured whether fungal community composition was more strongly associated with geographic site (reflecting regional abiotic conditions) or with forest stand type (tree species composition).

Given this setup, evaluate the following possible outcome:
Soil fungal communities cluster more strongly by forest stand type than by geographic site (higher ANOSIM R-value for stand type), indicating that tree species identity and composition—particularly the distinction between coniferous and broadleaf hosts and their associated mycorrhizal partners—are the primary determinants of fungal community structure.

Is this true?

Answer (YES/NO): NO